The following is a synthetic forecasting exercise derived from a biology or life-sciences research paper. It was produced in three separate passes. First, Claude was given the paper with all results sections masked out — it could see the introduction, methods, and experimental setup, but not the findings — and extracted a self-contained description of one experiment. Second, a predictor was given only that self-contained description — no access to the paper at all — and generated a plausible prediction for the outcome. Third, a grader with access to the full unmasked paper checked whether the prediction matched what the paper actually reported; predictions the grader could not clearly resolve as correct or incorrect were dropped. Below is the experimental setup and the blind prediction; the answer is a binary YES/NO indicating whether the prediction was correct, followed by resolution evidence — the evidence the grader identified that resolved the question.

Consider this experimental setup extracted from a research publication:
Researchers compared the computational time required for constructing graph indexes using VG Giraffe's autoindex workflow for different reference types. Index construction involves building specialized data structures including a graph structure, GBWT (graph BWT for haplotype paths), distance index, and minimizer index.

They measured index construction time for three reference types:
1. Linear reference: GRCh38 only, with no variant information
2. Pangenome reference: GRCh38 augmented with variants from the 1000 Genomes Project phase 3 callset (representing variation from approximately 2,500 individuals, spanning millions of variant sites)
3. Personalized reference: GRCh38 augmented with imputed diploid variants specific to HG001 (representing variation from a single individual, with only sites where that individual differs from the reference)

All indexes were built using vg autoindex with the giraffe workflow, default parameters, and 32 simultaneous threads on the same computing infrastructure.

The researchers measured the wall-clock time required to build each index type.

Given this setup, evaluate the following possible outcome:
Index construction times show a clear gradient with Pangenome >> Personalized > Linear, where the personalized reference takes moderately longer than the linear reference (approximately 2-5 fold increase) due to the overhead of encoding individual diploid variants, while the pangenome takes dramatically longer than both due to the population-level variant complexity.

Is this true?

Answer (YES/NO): NO